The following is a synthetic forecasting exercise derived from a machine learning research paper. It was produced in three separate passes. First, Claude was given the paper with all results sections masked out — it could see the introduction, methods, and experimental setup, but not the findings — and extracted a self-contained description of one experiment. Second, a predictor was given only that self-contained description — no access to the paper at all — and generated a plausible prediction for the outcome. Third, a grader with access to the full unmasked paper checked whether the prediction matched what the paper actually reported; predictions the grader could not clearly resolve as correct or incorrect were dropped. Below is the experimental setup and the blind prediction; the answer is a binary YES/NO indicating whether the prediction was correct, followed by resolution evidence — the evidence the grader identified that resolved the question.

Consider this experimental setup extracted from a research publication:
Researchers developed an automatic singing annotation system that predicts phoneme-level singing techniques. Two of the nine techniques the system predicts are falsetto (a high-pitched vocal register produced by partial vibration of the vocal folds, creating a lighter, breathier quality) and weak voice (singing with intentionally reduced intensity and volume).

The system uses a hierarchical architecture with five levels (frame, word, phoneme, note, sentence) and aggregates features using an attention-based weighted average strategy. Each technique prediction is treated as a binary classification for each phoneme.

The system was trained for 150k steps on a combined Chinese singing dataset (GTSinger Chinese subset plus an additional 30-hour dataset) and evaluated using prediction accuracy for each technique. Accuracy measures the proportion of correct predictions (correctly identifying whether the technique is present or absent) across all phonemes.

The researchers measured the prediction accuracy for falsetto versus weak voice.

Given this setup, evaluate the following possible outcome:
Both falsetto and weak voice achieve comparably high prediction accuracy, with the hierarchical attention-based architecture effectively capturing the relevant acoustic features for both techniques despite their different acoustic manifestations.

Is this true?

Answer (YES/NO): YES